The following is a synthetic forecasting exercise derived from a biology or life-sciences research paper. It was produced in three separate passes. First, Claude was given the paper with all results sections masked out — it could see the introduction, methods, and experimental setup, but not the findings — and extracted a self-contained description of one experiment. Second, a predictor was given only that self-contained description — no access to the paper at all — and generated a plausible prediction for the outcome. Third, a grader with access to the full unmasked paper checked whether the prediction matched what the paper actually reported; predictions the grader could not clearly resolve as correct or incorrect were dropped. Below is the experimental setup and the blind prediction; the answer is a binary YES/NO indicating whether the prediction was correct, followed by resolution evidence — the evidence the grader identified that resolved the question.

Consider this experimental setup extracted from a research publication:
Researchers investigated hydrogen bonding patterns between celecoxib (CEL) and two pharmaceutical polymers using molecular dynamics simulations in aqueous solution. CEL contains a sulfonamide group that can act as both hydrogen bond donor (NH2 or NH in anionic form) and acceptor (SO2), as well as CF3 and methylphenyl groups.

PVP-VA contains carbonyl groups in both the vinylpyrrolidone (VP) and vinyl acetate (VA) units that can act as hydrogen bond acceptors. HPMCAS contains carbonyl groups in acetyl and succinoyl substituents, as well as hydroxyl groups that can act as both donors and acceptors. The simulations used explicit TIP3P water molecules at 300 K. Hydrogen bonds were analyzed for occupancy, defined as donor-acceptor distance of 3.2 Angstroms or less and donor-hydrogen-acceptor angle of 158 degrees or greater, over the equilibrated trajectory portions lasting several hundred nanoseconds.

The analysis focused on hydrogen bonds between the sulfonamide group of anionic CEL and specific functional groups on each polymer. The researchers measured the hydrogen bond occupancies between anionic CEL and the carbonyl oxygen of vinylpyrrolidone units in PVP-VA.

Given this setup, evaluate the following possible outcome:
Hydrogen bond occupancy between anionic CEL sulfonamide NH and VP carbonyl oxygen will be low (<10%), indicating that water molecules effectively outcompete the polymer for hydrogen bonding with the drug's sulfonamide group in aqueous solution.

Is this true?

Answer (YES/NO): YES